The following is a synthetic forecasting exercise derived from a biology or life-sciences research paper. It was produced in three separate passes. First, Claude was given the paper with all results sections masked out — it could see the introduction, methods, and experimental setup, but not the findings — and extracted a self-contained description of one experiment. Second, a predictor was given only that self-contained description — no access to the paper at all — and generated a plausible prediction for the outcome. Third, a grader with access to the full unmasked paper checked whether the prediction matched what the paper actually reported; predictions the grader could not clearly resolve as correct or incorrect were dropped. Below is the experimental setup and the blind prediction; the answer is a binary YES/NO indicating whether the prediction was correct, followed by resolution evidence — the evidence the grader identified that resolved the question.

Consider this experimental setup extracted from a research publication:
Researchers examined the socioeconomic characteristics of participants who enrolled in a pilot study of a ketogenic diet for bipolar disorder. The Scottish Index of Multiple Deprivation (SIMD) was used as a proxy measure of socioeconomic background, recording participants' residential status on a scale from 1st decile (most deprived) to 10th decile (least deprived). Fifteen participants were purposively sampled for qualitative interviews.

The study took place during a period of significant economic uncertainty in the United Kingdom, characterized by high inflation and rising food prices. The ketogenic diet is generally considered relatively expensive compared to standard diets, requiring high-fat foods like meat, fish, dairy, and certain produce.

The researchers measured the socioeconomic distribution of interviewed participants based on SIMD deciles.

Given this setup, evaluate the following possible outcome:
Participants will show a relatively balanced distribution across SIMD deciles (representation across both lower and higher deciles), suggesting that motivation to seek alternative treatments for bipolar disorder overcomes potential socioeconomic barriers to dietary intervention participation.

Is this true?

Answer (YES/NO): NO